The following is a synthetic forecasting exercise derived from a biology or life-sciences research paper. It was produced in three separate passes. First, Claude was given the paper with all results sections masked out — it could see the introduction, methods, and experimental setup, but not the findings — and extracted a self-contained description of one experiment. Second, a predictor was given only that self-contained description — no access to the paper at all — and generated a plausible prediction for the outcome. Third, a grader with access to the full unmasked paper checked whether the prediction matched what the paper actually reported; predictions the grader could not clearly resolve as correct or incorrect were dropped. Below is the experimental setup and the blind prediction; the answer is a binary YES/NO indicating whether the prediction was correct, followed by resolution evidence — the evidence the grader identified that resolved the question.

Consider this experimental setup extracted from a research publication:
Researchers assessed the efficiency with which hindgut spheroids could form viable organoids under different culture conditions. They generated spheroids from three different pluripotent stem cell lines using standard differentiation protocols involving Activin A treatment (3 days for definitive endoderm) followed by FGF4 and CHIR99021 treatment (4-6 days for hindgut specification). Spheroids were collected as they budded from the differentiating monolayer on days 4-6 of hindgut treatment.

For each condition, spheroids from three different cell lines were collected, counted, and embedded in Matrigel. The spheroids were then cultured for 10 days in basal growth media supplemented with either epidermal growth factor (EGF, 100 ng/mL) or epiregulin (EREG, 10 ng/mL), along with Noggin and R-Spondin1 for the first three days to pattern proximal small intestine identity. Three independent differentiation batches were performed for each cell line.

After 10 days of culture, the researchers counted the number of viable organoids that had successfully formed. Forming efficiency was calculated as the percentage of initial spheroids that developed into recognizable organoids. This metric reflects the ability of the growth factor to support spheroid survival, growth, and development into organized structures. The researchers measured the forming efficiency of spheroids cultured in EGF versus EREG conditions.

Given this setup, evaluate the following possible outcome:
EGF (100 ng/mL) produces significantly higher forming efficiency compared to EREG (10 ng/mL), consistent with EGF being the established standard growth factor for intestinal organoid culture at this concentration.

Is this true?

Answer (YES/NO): NO